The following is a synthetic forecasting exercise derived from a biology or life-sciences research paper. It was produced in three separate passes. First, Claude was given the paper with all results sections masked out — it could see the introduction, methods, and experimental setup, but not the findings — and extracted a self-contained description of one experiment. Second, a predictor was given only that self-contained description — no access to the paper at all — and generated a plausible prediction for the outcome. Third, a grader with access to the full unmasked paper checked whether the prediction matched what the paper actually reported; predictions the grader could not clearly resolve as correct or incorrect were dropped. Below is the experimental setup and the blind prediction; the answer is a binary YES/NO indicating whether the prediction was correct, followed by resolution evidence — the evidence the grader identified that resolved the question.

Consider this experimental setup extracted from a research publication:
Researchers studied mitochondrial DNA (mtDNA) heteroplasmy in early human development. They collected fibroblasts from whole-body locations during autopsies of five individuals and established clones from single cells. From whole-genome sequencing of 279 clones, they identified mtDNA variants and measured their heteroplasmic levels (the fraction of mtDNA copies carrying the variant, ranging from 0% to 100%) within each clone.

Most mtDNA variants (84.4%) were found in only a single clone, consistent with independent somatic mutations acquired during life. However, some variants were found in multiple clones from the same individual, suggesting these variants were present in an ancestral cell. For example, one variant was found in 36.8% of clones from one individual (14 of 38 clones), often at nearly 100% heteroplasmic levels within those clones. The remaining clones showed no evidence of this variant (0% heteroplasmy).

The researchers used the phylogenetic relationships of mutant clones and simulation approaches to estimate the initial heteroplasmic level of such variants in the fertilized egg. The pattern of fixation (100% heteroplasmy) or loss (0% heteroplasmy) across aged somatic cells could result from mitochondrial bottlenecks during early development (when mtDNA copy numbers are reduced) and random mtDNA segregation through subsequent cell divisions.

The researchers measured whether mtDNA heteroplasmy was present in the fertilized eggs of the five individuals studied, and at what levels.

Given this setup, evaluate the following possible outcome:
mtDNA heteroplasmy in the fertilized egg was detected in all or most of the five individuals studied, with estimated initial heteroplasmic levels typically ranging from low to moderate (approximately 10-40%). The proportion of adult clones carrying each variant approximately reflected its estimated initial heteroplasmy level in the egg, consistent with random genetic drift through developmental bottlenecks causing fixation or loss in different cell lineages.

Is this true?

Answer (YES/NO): YES